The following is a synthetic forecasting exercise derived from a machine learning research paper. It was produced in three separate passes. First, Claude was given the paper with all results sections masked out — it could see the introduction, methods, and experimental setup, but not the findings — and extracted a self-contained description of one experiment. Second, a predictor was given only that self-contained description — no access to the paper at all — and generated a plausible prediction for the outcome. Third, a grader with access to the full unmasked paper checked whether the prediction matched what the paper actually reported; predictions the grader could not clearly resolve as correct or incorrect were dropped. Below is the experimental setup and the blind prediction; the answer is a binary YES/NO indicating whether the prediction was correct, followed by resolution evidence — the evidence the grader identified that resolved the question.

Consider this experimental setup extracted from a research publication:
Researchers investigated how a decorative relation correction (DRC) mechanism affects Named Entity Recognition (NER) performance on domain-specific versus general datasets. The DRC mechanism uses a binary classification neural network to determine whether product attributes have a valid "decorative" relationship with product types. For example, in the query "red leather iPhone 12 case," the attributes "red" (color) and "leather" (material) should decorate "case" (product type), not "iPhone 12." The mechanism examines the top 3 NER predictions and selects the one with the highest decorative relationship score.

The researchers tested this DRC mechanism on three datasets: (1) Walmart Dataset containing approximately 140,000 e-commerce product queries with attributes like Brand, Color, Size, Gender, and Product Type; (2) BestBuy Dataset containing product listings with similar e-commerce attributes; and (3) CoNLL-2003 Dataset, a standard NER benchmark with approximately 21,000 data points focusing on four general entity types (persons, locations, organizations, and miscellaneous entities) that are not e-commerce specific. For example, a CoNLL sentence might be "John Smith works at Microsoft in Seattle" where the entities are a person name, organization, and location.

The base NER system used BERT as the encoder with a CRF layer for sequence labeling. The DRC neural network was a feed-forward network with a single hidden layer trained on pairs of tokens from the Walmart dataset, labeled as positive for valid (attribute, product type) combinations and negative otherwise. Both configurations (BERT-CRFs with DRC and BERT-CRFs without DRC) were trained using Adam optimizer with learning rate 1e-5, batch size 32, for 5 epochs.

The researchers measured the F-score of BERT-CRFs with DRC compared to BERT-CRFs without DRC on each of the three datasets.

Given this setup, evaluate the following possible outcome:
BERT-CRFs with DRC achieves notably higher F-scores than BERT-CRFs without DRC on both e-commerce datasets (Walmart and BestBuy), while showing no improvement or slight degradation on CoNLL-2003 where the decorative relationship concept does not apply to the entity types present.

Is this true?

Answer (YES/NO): YES